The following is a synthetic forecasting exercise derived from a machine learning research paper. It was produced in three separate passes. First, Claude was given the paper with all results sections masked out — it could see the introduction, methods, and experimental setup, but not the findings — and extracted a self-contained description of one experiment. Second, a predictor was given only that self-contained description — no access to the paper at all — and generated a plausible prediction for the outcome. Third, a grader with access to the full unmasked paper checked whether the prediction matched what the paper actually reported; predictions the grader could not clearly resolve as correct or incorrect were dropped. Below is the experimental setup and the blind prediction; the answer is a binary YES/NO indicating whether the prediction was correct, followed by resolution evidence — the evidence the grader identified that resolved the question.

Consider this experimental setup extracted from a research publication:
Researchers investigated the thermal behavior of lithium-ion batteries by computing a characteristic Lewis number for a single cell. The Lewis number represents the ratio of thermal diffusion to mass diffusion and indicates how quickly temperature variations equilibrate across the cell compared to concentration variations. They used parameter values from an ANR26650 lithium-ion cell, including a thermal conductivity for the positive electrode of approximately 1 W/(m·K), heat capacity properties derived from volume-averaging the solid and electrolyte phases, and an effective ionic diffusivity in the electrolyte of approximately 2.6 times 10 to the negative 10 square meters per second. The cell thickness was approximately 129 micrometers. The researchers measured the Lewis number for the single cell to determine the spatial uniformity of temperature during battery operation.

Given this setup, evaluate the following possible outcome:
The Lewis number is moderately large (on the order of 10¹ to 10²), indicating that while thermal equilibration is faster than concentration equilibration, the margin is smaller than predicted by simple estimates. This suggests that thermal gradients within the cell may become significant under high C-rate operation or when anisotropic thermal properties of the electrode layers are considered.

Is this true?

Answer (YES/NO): NO